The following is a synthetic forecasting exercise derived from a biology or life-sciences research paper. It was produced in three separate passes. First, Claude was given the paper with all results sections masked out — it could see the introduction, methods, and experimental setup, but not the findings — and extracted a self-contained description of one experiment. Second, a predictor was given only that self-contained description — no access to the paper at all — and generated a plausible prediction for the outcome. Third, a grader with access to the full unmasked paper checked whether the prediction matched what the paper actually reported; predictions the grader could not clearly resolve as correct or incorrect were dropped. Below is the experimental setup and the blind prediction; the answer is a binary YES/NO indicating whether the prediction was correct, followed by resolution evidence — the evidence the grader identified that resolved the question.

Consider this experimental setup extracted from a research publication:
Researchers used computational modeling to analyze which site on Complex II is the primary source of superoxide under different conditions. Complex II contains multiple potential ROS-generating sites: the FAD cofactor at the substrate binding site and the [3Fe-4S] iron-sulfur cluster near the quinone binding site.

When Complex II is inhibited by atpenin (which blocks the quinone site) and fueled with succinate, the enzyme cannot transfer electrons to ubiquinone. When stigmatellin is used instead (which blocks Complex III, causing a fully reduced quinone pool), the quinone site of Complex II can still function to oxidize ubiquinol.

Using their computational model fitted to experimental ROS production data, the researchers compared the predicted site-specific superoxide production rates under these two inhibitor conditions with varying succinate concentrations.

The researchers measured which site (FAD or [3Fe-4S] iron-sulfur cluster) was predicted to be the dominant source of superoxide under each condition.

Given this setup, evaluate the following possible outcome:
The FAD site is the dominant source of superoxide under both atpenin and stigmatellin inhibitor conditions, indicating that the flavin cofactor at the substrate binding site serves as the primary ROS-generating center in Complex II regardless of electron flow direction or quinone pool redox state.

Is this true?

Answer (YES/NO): YES